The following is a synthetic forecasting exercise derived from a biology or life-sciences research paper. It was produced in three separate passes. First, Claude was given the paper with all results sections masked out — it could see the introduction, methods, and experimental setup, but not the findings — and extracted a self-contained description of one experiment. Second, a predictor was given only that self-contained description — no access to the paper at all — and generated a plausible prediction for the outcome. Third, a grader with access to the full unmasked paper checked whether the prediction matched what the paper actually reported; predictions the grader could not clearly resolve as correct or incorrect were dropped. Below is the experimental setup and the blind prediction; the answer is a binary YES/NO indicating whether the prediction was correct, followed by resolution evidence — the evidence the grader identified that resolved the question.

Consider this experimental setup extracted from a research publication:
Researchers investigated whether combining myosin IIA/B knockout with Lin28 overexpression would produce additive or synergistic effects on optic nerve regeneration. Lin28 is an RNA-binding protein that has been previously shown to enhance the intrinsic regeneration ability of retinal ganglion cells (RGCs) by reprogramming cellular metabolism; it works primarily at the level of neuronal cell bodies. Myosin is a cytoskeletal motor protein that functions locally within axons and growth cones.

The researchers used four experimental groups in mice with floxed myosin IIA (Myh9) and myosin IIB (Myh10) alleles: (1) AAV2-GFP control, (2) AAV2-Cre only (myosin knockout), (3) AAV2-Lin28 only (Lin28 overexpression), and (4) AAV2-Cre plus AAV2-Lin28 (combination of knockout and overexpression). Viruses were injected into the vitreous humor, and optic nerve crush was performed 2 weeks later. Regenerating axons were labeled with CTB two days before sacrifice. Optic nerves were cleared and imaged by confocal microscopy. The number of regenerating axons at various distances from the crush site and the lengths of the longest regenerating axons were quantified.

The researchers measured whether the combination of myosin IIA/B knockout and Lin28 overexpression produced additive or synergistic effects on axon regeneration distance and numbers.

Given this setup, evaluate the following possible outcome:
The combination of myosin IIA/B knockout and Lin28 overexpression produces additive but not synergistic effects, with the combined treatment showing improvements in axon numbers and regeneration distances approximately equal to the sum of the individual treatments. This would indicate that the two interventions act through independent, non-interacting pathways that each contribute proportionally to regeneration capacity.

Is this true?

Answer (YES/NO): NO